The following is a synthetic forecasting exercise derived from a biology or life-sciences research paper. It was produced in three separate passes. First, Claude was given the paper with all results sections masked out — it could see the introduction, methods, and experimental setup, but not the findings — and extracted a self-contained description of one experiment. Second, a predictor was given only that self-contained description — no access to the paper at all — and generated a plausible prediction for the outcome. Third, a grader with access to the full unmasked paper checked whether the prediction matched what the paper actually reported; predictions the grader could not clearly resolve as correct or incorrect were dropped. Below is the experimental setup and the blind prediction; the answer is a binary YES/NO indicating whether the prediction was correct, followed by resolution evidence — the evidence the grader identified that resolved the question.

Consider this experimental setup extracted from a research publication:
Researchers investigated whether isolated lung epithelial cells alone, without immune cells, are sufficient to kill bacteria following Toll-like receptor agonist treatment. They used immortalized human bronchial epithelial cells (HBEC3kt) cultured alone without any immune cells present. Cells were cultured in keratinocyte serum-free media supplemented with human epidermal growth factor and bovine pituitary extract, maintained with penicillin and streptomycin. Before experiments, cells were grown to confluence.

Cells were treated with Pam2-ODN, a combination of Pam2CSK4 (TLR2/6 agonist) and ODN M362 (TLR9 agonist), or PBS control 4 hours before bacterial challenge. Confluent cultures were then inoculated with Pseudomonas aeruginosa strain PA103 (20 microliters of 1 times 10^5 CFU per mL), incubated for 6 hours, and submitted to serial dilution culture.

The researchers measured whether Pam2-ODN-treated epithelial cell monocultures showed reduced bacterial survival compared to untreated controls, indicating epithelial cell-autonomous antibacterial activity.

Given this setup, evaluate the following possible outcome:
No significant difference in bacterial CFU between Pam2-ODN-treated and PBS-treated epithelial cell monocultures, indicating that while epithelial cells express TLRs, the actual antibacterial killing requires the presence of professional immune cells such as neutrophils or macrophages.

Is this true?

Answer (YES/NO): NO